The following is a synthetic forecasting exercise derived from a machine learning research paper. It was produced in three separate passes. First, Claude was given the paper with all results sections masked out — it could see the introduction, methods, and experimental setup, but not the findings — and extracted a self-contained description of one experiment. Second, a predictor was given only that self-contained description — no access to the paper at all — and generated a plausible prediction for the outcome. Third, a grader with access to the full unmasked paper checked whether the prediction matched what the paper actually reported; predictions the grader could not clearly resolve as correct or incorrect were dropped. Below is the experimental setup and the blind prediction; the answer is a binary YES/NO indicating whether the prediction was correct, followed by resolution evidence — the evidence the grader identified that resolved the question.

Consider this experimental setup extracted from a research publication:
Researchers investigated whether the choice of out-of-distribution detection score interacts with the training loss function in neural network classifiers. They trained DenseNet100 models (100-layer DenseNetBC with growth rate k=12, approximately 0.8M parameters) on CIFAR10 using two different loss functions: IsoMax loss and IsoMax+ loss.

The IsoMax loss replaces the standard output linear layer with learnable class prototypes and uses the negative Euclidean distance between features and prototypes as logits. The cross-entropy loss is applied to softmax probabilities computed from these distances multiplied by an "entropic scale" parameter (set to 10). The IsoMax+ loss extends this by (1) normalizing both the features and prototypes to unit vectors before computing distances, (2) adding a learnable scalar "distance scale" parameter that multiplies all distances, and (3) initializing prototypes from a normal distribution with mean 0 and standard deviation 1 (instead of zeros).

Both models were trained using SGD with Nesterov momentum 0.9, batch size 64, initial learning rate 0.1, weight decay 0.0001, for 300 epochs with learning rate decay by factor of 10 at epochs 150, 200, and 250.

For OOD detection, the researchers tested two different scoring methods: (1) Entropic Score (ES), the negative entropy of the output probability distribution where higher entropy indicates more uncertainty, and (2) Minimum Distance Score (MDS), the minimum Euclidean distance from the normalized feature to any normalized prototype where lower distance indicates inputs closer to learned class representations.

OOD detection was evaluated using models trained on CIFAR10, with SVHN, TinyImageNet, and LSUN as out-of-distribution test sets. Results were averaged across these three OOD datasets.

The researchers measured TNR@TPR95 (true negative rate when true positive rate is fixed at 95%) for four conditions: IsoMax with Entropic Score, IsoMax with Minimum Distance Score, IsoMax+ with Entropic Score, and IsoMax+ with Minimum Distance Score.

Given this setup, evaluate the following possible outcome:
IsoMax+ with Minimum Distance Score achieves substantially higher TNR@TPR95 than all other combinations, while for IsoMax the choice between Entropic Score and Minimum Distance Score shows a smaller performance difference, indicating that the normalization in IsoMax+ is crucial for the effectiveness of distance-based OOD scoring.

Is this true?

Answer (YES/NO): NO